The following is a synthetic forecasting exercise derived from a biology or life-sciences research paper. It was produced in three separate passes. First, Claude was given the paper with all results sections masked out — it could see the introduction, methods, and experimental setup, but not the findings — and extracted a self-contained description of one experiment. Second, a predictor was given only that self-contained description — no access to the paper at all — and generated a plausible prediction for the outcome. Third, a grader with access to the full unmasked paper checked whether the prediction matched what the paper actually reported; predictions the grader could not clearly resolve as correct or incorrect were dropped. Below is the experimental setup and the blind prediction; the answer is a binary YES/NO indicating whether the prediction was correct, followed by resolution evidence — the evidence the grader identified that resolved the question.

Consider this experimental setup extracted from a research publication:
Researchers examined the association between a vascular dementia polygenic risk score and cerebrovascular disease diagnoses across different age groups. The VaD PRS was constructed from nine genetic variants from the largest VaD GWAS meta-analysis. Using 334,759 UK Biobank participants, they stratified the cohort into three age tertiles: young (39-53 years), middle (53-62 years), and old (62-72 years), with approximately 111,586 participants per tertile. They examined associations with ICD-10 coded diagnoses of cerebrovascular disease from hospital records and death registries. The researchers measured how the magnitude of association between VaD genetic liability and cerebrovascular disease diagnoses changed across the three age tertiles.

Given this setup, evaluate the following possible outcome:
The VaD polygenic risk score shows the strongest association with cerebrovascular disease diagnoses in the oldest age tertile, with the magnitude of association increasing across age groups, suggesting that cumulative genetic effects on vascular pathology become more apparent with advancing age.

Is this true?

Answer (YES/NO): YES